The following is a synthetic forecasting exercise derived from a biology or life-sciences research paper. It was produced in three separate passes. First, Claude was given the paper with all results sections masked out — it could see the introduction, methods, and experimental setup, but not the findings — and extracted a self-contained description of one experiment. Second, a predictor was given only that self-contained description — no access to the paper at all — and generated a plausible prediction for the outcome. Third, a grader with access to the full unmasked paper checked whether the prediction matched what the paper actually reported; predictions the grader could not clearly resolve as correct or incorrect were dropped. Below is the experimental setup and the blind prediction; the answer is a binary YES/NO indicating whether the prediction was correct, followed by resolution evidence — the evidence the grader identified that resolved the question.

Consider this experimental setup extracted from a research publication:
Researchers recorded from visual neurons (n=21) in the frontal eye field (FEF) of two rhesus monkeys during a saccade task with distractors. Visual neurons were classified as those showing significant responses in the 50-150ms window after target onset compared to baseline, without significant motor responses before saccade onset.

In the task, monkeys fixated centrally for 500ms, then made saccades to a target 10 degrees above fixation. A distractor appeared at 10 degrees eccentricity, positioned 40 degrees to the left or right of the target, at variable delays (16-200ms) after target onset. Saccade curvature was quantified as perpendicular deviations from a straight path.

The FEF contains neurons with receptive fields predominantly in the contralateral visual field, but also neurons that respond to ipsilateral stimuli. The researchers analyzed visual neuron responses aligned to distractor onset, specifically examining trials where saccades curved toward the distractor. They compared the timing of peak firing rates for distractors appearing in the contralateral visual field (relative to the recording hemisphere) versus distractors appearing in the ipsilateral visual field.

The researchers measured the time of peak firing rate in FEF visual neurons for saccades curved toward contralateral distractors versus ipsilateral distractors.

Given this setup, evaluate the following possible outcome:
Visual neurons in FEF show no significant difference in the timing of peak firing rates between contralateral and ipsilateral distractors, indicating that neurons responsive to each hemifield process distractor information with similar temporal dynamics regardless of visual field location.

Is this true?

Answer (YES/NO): NO